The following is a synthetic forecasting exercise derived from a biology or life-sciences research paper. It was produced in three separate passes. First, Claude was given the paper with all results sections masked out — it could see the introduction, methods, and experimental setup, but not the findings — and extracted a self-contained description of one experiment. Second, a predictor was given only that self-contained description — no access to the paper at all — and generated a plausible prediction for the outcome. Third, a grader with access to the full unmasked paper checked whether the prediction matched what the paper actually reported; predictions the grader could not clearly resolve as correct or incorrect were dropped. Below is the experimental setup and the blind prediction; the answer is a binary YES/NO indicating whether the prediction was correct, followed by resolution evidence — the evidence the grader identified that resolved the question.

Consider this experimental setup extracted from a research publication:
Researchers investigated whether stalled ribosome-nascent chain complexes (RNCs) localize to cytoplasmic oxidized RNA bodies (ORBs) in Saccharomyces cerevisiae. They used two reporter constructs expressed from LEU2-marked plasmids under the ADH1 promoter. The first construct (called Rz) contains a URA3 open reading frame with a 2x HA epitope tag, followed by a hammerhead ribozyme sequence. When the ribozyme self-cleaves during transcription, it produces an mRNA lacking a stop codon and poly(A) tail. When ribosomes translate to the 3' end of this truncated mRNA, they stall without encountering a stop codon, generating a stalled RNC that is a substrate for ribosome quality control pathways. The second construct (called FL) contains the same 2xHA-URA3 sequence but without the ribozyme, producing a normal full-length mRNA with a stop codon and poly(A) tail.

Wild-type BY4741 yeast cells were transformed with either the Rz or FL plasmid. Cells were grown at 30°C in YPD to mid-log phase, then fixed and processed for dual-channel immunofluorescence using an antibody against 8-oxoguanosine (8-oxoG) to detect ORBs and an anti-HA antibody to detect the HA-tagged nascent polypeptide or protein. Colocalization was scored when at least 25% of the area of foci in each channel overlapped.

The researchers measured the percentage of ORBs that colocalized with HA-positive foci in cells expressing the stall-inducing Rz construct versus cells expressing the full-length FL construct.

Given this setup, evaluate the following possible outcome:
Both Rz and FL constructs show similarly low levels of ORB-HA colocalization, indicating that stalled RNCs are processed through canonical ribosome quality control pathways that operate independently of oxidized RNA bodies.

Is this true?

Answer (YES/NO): NO